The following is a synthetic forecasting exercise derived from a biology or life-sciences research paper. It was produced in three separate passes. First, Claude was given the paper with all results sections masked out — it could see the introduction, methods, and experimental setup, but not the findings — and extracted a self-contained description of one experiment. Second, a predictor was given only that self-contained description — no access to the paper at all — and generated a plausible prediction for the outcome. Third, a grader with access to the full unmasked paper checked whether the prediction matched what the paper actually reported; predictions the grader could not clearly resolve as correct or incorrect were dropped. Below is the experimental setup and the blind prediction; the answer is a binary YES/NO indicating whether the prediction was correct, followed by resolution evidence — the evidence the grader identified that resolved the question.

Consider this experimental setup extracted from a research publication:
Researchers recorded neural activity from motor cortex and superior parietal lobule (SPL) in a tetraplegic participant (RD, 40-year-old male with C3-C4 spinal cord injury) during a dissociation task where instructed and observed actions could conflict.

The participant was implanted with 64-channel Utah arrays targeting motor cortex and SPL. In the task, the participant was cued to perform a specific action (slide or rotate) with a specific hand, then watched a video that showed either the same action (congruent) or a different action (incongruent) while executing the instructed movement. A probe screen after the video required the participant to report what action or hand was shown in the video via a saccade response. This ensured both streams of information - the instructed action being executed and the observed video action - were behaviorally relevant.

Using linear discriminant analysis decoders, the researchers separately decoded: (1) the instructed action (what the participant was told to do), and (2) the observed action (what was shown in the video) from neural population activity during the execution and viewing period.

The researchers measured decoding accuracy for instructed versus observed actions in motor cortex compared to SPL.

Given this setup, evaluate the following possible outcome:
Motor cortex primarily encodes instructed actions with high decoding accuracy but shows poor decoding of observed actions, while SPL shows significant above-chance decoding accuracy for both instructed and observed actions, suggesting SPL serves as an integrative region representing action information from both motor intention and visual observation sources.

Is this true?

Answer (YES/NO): YES